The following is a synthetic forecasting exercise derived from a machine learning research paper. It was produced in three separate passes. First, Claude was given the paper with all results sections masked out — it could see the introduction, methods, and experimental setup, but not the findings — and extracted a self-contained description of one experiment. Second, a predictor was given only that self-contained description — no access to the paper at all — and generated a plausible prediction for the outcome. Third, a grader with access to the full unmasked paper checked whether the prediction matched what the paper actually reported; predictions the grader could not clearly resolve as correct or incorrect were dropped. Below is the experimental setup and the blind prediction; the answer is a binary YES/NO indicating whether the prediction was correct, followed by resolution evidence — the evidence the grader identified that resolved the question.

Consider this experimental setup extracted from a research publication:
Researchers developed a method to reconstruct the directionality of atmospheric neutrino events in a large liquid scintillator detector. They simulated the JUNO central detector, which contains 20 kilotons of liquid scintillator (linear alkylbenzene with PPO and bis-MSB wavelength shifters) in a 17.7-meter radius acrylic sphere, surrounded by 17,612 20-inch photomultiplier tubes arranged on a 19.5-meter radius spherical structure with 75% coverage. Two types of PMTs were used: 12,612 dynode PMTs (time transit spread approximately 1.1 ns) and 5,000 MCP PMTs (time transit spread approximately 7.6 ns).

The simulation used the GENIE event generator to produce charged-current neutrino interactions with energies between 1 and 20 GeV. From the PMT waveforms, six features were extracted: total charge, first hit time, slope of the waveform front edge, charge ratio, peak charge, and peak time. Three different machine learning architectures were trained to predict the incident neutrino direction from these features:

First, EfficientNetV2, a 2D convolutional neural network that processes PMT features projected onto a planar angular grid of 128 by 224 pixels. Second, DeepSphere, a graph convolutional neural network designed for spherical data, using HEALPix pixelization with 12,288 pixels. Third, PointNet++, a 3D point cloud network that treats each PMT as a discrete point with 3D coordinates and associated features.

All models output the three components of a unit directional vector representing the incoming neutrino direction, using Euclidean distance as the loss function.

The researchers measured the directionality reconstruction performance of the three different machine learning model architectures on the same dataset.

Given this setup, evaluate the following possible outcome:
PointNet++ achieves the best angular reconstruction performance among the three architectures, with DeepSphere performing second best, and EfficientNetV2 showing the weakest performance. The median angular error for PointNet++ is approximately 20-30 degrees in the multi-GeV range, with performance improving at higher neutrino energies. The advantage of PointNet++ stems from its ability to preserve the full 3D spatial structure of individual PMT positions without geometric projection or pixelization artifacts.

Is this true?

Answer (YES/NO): NO